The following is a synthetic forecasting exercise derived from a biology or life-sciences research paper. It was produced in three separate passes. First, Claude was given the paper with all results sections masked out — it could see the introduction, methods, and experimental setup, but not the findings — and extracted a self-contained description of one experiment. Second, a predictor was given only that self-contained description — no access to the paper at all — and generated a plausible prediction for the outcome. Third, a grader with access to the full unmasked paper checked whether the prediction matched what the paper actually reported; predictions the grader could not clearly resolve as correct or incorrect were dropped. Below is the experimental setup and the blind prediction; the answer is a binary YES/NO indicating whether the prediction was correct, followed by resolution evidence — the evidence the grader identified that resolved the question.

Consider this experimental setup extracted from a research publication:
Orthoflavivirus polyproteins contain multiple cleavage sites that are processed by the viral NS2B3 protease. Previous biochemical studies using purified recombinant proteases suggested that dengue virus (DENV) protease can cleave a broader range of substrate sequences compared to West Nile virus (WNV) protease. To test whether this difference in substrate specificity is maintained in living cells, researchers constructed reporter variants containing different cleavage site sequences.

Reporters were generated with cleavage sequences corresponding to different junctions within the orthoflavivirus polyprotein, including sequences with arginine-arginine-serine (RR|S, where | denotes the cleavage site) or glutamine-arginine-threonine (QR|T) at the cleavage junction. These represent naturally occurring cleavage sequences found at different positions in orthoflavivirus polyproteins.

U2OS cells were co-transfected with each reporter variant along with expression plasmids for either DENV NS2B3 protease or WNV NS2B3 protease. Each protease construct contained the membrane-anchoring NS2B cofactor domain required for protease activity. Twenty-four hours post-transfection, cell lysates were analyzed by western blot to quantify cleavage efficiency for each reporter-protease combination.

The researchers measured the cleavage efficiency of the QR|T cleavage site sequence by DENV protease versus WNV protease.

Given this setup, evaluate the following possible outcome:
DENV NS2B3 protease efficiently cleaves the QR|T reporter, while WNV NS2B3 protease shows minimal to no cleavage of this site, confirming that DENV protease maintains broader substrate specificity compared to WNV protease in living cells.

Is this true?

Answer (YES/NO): NO